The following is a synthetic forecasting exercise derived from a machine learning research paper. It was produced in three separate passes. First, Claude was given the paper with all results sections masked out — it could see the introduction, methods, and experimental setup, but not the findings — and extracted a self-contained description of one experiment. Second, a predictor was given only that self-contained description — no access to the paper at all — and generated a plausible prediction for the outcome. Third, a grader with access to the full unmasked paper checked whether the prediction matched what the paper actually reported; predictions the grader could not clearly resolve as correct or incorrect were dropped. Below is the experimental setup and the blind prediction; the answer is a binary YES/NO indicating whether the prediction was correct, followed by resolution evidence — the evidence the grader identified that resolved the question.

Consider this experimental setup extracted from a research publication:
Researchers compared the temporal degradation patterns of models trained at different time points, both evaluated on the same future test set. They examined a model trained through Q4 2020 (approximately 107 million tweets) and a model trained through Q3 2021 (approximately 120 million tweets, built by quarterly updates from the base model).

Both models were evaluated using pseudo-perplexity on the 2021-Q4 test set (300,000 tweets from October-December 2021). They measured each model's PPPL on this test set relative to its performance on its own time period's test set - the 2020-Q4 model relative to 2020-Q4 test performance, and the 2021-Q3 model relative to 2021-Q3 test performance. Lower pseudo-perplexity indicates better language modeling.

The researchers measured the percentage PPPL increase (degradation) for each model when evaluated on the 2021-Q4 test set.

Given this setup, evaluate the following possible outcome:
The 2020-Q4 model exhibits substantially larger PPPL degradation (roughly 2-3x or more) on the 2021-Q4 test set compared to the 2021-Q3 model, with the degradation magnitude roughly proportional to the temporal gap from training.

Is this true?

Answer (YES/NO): YES